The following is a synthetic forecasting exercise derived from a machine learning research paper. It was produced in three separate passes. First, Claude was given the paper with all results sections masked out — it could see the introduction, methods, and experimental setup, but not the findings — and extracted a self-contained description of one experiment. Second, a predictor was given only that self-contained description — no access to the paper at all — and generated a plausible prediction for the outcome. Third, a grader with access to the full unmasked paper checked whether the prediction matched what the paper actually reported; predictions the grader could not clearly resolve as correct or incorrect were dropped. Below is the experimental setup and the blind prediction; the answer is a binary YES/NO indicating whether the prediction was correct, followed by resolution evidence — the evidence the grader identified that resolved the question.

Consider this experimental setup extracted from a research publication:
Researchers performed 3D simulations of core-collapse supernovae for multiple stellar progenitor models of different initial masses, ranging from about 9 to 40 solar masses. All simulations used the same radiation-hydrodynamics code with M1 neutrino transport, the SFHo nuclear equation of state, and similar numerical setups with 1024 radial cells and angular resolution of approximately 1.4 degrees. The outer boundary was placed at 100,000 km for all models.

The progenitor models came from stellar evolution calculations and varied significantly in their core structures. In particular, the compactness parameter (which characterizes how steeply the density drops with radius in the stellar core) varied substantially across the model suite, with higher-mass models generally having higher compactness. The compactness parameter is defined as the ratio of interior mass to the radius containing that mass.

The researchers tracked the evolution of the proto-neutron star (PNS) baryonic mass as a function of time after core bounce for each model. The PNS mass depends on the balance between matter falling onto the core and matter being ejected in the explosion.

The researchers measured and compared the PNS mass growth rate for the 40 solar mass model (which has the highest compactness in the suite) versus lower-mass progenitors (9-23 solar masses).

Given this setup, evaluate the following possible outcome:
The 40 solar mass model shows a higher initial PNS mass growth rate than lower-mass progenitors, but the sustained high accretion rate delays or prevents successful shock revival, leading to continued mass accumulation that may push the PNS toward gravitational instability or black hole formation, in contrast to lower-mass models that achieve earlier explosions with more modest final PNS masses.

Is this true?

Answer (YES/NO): NO